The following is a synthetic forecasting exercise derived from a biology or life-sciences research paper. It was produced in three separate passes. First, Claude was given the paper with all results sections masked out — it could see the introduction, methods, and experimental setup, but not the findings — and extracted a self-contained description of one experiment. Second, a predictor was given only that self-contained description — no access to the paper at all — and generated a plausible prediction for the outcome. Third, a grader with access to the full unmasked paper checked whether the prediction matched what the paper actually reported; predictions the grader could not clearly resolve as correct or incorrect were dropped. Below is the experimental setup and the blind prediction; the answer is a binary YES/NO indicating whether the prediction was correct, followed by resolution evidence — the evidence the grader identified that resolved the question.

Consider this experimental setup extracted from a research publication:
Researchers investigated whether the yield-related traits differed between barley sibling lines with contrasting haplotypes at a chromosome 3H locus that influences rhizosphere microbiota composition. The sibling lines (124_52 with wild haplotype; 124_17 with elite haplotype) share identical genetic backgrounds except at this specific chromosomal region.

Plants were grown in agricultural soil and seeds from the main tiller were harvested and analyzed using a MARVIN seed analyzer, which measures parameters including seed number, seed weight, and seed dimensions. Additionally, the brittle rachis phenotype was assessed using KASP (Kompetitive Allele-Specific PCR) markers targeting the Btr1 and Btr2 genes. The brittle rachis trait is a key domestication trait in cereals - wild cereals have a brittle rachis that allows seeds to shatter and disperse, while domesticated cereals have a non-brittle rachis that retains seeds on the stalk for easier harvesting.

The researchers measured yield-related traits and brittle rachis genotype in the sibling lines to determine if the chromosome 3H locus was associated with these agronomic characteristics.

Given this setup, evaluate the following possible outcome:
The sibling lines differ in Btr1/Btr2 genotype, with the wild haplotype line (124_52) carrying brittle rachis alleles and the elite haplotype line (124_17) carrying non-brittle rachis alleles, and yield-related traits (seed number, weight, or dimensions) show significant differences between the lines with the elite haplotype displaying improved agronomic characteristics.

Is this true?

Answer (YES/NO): NO